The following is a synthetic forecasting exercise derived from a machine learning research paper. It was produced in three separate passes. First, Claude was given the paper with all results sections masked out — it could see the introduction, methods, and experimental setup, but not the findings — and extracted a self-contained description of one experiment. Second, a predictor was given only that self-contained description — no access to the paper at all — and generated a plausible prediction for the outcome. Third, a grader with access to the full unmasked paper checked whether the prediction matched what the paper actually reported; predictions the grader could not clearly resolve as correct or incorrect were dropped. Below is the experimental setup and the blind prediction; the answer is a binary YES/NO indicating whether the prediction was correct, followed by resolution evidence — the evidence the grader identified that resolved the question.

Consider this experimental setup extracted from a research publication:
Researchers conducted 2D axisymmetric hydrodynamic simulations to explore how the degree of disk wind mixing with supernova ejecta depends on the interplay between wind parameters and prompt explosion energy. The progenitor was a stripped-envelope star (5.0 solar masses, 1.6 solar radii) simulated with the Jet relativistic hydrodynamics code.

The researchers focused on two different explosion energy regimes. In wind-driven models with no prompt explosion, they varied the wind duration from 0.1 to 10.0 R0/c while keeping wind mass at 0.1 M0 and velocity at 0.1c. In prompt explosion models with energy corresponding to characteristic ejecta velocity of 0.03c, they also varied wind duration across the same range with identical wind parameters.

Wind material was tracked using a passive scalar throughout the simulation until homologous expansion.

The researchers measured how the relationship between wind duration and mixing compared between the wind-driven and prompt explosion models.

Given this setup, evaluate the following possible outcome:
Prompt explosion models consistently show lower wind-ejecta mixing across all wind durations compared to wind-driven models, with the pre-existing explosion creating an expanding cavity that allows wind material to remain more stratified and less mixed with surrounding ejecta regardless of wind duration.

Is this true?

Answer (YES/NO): NO